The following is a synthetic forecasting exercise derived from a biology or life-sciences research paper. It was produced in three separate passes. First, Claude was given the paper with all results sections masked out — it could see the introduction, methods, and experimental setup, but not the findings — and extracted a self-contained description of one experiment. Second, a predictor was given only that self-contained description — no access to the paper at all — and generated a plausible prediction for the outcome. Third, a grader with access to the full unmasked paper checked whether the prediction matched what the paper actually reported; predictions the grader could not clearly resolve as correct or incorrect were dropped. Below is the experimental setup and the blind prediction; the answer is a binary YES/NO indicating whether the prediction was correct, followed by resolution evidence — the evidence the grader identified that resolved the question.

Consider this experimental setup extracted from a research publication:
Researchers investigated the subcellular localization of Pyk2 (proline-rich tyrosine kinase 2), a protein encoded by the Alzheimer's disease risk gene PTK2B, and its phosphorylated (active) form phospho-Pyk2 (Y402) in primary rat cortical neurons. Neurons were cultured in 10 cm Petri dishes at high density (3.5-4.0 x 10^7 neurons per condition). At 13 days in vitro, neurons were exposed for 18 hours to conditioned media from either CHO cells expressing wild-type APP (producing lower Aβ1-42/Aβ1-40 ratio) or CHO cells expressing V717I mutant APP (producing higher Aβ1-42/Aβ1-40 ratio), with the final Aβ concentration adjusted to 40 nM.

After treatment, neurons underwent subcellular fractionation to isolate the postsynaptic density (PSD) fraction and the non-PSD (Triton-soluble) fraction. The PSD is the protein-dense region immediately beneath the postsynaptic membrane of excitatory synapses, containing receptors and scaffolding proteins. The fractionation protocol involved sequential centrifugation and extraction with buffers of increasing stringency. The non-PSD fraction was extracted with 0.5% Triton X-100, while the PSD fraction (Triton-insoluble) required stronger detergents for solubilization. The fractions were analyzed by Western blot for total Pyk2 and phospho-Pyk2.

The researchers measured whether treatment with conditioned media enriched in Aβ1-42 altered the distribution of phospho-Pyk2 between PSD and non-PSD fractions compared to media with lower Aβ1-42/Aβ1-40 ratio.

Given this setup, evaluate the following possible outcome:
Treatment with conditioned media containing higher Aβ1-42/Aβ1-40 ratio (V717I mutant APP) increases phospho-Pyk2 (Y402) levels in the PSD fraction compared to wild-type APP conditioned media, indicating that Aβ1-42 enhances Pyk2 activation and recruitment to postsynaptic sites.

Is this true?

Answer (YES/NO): NO